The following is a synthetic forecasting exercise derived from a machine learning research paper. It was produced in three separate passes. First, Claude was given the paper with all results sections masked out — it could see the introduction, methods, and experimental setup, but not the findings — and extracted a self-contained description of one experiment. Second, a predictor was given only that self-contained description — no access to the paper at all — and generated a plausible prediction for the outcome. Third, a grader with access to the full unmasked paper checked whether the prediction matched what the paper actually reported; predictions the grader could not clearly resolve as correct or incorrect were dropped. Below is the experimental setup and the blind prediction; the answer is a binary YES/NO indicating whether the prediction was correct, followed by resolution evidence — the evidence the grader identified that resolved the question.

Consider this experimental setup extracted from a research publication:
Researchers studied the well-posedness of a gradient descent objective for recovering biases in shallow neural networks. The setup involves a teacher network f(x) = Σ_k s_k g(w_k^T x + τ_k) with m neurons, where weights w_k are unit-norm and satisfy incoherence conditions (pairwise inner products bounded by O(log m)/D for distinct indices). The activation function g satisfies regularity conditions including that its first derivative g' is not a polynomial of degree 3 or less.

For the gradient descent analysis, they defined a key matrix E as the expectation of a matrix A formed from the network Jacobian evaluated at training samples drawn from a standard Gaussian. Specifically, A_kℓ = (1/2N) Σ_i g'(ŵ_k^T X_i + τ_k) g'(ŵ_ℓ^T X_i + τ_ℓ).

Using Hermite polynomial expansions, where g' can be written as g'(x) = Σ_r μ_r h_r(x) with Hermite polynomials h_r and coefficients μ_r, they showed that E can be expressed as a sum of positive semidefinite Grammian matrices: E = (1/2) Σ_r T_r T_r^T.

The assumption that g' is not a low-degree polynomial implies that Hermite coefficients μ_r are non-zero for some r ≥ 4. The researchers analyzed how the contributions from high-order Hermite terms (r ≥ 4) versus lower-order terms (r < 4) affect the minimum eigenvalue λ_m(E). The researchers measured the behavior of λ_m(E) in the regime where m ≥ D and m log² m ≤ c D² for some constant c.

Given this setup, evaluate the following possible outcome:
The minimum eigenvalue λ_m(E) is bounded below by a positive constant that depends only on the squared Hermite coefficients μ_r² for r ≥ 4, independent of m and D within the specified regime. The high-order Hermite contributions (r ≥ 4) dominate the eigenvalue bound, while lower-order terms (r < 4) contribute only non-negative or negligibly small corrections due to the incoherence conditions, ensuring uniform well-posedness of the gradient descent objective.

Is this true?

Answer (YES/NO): YES